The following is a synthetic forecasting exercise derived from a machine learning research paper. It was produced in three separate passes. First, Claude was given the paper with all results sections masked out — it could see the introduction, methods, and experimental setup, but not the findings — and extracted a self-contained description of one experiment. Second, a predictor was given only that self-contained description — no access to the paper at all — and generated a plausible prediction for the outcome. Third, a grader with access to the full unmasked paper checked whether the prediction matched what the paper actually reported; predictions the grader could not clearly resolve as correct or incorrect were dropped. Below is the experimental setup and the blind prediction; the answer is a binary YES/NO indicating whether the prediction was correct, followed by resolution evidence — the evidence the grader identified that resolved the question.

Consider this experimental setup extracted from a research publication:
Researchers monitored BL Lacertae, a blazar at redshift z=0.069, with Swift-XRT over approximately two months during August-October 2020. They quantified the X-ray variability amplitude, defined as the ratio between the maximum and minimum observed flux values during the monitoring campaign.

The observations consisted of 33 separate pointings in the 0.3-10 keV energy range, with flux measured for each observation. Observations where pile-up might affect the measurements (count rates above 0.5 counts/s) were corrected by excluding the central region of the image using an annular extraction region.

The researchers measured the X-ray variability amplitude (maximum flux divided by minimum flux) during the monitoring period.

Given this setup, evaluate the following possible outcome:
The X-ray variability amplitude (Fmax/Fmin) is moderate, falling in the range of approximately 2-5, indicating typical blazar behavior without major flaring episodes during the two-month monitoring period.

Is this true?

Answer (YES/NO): NO